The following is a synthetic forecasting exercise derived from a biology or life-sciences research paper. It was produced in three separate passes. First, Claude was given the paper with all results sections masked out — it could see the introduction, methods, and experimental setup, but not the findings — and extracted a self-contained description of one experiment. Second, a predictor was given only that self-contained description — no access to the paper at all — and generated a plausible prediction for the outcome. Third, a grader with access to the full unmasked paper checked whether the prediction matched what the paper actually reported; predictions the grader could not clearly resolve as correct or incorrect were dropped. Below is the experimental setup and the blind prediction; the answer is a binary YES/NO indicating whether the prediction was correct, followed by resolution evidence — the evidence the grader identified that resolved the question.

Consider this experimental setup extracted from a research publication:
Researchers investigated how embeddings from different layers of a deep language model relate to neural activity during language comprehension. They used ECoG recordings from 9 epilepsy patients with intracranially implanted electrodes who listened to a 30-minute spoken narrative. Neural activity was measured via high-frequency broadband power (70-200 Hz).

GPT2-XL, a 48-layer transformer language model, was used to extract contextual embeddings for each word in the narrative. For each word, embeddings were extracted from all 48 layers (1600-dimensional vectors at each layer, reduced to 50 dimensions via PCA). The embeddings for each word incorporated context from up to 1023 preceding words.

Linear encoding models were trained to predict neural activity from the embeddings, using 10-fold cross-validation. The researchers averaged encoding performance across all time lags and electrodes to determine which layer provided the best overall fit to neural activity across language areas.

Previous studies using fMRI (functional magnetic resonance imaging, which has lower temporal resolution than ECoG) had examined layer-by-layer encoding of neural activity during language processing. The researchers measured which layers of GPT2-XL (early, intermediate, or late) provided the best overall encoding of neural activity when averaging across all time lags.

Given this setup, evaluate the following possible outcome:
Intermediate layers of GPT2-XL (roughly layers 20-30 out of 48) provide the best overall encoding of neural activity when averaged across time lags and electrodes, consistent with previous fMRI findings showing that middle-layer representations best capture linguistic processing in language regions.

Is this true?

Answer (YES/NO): YES